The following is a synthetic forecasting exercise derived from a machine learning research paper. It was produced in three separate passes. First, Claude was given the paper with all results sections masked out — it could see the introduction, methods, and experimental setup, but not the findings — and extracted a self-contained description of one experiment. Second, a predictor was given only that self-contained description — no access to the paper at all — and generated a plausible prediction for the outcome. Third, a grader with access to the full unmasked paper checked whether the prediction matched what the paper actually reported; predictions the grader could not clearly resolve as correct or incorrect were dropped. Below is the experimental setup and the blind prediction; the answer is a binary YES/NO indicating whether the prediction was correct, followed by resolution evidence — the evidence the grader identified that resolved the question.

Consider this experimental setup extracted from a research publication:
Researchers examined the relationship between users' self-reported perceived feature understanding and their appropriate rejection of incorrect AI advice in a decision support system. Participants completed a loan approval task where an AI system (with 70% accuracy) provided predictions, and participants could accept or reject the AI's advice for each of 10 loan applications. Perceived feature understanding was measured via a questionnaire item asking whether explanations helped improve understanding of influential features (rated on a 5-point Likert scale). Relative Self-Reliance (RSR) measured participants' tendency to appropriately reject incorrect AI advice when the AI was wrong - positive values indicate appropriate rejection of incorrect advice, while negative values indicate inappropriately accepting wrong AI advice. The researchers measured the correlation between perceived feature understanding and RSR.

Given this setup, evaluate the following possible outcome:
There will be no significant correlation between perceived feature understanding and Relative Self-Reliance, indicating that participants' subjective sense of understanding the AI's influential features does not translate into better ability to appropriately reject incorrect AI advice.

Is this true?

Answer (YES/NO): NO